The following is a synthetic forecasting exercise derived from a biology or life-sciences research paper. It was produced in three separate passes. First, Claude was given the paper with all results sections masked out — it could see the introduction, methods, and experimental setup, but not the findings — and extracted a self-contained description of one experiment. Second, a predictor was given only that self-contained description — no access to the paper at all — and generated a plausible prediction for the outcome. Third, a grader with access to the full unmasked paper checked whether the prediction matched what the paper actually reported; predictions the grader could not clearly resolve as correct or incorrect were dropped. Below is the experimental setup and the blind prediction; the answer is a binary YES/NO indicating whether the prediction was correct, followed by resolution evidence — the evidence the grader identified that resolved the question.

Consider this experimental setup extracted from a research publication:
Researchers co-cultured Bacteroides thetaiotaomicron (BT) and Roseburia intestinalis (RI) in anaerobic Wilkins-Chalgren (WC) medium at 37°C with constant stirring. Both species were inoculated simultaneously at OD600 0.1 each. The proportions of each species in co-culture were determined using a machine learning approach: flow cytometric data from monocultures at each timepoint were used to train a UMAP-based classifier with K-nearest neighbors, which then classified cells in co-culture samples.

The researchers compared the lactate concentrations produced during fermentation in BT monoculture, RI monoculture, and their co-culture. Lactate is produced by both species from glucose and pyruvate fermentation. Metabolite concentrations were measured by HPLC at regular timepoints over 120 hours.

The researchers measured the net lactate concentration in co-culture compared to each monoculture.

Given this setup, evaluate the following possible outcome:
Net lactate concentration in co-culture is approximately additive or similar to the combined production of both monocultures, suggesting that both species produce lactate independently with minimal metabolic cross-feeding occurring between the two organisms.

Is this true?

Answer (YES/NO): NO